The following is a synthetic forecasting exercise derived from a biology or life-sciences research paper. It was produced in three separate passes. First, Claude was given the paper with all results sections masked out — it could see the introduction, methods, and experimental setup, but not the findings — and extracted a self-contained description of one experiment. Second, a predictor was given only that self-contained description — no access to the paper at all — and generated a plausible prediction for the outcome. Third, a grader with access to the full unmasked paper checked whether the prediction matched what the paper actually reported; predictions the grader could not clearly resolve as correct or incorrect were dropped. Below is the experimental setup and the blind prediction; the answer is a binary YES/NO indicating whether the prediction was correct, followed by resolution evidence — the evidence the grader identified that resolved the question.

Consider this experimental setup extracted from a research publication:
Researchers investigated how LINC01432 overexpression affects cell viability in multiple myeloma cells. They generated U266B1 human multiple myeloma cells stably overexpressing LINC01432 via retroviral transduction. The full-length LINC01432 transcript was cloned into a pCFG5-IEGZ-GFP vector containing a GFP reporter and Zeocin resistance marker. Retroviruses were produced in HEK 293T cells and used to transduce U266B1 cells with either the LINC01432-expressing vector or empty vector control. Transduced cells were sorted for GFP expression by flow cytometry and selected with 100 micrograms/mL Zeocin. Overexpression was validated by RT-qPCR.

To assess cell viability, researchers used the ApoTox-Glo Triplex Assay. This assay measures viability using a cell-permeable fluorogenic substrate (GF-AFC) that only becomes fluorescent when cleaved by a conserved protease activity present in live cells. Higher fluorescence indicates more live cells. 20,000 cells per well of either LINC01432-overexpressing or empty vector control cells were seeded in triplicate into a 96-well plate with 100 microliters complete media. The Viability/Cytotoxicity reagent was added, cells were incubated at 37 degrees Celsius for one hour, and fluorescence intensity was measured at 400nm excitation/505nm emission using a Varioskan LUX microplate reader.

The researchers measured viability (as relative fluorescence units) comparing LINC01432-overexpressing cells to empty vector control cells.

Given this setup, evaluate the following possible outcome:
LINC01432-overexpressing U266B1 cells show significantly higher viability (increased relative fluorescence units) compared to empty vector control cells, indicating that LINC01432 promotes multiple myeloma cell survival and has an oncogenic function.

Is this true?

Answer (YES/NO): YES